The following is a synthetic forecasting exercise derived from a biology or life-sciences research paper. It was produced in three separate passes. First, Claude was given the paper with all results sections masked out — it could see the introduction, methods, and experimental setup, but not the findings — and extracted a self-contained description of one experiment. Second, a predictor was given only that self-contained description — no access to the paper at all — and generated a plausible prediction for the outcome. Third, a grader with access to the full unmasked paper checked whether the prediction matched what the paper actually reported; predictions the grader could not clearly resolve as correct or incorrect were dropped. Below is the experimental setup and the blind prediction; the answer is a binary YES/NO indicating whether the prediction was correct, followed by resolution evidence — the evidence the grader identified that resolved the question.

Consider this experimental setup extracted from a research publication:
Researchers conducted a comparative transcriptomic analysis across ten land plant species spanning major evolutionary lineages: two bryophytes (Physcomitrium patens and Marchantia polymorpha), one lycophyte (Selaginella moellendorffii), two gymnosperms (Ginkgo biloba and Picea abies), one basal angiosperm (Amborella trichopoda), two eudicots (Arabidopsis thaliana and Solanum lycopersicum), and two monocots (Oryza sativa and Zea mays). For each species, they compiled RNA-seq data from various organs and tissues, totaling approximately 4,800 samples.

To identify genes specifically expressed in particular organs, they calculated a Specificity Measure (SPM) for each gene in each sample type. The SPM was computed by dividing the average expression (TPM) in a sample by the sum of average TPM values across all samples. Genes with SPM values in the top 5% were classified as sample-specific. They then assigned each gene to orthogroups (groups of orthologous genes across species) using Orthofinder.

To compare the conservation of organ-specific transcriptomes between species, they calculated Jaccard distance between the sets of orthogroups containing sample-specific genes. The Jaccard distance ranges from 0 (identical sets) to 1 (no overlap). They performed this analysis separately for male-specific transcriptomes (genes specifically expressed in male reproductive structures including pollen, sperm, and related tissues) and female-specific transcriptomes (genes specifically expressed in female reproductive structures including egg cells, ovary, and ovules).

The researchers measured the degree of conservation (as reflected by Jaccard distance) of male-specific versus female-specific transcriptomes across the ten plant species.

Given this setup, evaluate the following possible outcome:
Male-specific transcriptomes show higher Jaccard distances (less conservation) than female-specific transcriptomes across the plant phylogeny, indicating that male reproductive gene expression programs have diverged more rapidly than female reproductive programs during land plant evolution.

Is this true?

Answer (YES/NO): NO